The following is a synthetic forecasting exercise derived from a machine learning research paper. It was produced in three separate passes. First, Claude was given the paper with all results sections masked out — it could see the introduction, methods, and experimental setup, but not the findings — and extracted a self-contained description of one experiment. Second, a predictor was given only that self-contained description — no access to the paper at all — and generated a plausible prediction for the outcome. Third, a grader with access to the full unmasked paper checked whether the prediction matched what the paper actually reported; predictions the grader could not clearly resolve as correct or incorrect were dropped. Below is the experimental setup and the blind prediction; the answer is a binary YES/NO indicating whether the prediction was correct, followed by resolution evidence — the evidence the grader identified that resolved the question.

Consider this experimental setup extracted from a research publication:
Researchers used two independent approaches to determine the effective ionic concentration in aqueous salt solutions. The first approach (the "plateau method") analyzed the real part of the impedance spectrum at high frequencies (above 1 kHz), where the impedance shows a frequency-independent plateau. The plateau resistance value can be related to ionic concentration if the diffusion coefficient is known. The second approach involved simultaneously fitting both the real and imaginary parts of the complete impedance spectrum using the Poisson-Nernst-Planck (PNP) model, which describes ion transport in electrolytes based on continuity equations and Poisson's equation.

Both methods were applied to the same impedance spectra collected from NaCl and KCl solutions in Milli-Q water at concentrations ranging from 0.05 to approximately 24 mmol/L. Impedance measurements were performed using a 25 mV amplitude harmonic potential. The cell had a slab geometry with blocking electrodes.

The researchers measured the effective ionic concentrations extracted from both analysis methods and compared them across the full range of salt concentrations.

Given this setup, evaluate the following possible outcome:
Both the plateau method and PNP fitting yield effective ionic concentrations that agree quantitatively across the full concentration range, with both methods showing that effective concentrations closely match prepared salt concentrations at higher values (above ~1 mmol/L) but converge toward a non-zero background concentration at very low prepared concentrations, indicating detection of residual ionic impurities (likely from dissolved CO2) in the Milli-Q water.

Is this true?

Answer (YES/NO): NO